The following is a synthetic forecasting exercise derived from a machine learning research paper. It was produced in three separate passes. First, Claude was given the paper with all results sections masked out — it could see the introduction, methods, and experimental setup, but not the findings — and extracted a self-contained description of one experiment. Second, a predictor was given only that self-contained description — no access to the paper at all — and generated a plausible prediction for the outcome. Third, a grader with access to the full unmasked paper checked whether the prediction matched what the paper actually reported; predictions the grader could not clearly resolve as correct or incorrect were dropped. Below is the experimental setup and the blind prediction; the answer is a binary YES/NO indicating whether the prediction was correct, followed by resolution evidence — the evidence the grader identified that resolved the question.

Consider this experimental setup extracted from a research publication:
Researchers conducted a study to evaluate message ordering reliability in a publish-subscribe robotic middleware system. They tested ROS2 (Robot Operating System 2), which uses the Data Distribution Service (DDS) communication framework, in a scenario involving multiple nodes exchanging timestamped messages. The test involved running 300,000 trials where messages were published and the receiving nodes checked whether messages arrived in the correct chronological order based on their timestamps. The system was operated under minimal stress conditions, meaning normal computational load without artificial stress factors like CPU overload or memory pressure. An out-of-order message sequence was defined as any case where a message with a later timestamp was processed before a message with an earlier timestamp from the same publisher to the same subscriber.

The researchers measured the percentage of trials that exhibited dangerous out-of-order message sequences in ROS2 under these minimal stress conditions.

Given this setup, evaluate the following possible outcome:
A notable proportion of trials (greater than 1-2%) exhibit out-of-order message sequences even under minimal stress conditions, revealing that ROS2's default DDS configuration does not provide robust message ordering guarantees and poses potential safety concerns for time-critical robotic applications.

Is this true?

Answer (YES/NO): NO